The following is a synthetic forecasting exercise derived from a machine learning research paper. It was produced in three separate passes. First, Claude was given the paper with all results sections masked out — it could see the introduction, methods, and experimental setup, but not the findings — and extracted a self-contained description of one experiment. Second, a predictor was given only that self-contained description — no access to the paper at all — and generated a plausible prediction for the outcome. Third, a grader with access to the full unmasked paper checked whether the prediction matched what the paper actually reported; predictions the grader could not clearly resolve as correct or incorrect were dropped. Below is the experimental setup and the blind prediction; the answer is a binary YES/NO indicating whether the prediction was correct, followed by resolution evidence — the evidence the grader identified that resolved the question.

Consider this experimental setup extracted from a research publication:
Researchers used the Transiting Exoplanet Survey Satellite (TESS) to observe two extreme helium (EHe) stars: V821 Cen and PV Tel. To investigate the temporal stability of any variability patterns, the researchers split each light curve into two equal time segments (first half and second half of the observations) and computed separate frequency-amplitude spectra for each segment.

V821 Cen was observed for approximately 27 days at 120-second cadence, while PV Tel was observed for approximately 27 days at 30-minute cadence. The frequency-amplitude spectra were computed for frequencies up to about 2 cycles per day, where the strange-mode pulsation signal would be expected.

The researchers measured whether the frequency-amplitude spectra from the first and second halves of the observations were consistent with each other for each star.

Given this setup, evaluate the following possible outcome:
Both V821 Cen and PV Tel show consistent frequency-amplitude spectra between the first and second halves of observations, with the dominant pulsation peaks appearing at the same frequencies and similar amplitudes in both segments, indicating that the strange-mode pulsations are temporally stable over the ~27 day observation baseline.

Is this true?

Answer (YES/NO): NO